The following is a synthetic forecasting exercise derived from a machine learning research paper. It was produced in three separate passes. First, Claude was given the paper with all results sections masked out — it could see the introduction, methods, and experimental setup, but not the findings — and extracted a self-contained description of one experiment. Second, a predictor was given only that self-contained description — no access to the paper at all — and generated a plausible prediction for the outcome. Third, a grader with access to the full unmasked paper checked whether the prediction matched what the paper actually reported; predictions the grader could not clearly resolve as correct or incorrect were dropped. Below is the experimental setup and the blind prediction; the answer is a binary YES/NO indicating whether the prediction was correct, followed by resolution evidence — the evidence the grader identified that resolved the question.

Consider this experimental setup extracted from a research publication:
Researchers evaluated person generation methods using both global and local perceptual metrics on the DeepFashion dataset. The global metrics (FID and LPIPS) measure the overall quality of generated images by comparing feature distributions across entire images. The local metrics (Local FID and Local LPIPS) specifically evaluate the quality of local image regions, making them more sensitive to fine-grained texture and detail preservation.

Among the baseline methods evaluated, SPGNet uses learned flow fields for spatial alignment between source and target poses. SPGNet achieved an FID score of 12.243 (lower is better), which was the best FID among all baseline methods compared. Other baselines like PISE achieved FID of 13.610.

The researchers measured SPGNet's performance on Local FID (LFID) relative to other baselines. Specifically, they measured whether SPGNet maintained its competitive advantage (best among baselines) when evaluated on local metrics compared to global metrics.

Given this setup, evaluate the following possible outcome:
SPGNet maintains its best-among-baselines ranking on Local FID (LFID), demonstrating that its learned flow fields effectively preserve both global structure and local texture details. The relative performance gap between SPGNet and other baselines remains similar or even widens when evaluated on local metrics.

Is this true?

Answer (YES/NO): NO